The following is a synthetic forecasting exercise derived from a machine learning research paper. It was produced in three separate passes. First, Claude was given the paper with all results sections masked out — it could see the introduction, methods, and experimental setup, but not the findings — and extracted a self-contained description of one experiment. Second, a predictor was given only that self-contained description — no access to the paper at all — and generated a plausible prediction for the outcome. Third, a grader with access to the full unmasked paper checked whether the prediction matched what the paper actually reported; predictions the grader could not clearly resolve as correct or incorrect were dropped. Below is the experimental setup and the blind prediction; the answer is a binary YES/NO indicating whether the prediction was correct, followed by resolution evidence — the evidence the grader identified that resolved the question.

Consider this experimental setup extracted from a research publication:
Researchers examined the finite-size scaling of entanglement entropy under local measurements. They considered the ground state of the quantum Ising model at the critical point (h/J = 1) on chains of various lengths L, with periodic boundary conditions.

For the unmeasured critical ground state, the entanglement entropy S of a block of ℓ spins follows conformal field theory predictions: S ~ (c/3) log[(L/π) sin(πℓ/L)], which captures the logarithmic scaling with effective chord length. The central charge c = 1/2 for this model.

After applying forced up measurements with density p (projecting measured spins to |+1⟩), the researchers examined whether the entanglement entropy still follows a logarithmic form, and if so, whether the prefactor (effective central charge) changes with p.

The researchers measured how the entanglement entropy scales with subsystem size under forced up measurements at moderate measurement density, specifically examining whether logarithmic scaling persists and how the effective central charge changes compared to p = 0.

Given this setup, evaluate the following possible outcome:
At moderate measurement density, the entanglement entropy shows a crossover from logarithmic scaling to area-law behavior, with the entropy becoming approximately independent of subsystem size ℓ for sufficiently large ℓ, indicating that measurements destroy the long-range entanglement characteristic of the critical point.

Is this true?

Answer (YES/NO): NO